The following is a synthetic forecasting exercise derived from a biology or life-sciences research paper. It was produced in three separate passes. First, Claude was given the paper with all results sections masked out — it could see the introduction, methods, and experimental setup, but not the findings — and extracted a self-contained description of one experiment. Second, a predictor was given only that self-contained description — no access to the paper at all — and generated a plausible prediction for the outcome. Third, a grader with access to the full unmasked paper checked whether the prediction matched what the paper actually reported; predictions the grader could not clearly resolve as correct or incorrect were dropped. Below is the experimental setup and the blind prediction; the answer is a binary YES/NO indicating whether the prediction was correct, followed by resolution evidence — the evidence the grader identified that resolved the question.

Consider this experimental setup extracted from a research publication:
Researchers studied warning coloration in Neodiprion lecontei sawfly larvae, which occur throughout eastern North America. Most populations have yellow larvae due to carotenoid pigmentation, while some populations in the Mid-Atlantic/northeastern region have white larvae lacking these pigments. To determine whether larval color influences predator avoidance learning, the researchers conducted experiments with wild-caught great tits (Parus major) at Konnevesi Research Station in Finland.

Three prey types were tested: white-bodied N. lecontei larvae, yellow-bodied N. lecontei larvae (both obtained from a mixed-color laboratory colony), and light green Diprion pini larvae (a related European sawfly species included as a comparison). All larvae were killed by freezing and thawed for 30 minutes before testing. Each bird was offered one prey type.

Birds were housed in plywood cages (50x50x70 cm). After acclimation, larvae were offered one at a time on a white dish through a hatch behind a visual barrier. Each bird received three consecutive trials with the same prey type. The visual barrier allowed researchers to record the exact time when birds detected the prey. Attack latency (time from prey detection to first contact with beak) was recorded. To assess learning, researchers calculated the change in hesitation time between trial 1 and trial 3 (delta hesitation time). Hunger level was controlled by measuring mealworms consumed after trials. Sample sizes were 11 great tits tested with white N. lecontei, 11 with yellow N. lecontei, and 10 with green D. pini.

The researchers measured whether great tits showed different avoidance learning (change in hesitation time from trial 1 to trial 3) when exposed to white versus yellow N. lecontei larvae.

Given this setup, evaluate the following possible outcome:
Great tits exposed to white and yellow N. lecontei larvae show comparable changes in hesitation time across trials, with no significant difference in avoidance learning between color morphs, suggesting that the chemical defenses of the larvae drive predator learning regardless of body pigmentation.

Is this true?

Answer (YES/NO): YES